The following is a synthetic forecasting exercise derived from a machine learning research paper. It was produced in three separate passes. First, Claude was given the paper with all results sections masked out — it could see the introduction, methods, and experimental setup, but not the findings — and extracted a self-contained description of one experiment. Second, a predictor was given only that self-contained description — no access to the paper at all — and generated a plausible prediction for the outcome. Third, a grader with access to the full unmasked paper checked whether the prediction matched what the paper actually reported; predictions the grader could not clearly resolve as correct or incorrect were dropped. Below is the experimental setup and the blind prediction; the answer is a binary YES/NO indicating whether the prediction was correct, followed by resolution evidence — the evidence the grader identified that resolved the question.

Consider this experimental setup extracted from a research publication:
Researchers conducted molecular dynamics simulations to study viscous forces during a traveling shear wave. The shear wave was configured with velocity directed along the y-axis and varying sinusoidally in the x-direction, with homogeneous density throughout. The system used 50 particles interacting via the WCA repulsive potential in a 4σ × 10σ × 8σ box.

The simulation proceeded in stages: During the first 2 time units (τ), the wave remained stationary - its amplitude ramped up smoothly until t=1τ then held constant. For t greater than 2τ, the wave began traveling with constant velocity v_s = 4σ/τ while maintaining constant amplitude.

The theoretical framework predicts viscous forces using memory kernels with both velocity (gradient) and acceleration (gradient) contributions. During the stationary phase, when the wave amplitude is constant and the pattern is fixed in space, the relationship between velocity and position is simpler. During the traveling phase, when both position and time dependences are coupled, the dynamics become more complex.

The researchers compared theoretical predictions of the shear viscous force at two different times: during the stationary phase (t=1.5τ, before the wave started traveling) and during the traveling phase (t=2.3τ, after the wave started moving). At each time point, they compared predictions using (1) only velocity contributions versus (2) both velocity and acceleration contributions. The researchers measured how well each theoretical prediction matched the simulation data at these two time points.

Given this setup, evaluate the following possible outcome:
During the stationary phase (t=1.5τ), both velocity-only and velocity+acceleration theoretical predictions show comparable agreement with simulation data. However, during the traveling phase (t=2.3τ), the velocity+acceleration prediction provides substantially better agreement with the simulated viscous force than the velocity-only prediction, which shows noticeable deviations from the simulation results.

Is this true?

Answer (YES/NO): YES